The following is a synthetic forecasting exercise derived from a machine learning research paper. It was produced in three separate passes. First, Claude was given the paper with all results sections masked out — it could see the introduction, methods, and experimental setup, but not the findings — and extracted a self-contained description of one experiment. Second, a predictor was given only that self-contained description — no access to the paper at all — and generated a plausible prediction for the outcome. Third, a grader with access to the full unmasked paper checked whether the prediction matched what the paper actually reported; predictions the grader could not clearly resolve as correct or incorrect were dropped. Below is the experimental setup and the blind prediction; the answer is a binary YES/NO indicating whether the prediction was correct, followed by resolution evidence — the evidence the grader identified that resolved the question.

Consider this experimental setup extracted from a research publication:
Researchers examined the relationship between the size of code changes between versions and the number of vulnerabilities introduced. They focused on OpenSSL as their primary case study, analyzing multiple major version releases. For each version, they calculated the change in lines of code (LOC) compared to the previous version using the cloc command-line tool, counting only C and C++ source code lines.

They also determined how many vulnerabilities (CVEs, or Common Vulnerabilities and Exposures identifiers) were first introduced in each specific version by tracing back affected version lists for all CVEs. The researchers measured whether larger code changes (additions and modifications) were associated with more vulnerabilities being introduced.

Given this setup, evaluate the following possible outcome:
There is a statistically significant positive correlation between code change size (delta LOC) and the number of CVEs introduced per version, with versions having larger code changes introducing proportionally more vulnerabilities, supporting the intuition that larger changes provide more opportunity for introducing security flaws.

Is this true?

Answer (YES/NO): NO